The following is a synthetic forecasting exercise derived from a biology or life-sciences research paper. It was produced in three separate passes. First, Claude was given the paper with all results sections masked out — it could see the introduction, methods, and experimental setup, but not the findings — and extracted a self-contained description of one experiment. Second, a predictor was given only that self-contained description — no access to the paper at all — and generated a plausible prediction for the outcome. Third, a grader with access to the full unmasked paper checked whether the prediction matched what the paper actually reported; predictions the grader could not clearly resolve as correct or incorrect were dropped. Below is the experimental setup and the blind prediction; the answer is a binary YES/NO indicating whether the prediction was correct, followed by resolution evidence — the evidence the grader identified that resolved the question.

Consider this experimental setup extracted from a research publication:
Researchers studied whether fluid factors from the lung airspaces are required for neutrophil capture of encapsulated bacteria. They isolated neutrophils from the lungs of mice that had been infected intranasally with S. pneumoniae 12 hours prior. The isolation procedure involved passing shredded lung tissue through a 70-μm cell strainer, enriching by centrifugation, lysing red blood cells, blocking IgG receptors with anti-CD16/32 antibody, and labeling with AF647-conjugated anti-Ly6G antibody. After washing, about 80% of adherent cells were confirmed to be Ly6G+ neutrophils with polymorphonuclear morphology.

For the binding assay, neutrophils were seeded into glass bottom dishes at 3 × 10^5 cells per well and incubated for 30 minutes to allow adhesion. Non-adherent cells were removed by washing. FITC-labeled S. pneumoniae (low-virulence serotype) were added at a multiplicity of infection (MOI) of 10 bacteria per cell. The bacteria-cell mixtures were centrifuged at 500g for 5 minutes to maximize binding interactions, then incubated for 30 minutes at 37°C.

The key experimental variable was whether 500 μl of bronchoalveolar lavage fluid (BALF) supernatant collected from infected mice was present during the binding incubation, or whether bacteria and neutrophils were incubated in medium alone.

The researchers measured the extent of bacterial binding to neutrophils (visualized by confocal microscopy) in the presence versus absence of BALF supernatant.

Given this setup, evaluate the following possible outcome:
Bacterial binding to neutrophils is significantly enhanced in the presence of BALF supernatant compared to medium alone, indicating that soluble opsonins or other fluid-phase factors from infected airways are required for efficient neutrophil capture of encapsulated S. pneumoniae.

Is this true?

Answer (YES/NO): NO